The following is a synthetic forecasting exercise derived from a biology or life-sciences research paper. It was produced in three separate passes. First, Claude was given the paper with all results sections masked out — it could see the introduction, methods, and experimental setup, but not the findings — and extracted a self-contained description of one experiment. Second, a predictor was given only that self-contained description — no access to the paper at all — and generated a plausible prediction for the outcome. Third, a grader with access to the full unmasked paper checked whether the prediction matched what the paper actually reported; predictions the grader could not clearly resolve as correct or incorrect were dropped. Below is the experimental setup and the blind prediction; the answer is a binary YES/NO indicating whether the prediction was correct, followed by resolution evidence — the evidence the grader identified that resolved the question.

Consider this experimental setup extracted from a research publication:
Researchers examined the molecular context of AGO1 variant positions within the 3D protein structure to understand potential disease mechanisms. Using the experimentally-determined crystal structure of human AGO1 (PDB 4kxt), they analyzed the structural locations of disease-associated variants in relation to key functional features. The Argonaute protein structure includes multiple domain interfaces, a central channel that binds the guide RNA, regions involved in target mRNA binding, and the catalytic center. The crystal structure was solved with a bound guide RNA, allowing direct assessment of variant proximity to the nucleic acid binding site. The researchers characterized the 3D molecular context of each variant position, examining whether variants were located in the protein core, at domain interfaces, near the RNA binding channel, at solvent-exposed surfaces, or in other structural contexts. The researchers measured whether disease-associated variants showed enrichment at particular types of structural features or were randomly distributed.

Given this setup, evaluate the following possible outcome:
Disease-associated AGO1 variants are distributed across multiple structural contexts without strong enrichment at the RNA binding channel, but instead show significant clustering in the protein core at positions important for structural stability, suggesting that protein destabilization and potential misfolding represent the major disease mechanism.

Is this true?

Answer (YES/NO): NO